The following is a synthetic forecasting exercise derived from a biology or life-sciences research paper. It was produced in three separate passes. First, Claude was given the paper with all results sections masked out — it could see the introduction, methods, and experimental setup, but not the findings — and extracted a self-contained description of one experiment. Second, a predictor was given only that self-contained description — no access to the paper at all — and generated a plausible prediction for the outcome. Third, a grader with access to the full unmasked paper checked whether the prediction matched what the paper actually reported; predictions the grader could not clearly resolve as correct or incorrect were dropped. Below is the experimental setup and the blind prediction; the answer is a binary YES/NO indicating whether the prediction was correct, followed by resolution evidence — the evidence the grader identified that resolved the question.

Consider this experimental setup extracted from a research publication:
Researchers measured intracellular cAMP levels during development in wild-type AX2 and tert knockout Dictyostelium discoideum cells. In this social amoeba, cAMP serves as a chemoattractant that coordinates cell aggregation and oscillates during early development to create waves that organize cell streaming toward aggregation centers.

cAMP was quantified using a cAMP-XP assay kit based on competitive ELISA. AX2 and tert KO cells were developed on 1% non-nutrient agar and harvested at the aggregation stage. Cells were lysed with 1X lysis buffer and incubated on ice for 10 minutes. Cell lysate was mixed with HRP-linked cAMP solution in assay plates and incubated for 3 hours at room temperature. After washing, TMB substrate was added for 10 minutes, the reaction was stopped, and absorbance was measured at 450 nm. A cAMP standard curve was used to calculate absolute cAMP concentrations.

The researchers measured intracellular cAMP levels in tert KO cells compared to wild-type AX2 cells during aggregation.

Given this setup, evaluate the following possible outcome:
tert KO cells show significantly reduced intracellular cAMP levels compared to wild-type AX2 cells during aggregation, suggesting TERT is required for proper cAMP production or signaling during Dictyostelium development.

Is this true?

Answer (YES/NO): NO